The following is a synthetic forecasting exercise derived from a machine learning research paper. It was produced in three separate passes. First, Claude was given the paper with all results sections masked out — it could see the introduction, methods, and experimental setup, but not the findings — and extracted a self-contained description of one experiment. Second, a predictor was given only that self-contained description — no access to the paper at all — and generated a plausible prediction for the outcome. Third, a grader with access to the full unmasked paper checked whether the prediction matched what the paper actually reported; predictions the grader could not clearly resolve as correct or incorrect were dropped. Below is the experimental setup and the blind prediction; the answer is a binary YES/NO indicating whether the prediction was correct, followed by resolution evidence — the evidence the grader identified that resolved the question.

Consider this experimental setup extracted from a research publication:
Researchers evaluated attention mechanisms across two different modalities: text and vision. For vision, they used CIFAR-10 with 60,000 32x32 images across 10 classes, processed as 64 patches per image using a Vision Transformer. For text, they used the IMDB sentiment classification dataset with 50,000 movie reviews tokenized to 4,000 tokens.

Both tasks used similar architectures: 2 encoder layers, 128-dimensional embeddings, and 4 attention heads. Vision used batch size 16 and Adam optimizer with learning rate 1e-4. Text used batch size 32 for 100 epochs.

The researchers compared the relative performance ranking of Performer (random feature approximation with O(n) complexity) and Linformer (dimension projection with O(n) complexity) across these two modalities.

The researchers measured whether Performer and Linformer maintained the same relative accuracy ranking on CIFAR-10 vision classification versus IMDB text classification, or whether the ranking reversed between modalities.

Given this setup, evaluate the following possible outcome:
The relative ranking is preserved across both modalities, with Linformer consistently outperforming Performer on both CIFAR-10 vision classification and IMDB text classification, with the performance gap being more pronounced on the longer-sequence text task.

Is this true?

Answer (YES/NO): NO